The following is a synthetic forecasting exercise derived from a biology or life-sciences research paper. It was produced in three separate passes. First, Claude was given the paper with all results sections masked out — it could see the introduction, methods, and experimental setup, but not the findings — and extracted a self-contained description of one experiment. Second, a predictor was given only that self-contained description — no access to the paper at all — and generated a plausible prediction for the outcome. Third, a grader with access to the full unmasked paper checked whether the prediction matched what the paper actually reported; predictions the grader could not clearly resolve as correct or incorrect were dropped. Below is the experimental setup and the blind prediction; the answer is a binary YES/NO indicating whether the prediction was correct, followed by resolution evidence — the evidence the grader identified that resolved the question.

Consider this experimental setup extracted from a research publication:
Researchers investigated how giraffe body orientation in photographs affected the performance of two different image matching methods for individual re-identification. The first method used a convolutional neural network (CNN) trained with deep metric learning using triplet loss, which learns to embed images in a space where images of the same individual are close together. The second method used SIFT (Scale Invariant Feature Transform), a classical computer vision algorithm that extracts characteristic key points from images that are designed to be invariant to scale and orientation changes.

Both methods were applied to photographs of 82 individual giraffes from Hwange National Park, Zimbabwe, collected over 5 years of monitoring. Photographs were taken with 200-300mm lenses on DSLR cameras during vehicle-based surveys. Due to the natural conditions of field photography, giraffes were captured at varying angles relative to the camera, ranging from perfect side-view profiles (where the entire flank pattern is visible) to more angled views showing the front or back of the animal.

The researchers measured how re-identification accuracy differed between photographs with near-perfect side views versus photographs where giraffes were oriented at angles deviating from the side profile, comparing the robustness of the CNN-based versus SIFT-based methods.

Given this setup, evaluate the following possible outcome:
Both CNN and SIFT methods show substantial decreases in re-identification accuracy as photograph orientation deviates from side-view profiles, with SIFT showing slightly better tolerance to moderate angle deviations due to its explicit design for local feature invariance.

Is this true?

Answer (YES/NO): NO